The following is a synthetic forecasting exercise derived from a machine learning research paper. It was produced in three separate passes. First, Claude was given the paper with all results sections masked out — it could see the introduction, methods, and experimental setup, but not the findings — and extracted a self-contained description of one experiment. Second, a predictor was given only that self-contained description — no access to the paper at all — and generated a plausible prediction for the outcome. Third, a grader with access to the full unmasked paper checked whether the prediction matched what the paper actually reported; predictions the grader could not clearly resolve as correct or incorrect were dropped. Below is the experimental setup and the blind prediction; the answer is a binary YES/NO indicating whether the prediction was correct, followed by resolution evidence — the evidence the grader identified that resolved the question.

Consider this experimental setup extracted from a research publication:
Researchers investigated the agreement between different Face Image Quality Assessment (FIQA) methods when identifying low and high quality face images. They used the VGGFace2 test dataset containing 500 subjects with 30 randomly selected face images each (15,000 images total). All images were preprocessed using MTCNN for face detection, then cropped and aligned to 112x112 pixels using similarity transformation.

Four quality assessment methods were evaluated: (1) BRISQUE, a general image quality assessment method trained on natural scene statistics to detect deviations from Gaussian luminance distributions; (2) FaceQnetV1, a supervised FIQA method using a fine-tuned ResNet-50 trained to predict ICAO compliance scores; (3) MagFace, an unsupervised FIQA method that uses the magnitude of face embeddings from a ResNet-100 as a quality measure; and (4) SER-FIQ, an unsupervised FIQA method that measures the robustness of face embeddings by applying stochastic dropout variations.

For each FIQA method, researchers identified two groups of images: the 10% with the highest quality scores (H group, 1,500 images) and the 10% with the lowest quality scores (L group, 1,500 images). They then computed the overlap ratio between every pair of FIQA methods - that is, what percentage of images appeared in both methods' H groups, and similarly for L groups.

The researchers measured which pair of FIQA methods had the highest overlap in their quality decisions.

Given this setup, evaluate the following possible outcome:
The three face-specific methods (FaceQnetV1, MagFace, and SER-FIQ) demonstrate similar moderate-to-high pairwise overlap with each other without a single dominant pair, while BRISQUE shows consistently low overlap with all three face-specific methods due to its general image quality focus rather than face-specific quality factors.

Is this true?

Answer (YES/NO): NO